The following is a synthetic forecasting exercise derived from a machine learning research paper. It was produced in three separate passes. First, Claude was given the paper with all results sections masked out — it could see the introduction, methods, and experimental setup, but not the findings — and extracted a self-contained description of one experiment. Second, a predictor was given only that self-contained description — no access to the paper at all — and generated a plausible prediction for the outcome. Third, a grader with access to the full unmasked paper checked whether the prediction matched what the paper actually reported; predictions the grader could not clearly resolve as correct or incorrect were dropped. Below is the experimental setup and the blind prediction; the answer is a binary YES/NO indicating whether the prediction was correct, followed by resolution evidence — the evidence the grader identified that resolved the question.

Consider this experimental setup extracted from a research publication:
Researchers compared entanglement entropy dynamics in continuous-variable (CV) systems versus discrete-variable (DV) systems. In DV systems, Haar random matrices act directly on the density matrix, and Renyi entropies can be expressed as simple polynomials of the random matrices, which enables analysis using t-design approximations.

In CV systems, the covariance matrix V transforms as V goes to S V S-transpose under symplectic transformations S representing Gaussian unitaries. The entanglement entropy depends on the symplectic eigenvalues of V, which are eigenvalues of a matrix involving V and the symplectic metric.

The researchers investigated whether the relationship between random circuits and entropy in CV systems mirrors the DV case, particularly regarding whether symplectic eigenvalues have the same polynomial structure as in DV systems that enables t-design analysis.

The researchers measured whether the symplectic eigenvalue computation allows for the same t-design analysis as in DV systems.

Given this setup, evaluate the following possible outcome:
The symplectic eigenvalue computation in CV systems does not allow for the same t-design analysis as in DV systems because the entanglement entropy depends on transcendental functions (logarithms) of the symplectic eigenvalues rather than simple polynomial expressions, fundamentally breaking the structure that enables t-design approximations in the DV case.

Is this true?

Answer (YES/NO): NO